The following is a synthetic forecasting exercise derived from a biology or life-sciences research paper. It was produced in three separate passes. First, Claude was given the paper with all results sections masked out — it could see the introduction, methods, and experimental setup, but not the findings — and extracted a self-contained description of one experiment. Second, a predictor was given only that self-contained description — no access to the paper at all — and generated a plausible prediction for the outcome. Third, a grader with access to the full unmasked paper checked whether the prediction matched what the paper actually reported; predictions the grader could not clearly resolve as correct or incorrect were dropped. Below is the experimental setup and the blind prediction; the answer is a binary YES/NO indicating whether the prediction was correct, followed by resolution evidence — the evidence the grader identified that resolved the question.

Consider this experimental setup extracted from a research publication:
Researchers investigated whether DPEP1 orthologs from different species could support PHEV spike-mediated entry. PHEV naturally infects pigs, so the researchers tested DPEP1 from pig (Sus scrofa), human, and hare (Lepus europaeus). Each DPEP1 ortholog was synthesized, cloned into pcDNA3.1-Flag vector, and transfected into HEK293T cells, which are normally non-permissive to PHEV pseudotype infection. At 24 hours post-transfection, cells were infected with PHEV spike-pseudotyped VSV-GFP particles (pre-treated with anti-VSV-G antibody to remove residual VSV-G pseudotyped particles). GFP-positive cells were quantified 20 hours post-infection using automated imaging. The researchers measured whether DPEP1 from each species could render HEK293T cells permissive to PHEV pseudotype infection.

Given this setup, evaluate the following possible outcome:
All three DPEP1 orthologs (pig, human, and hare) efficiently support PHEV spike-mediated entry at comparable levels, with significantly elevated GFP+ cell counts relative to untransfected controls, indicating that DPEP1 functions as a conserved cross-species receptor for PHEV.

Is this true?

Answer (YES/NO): NO